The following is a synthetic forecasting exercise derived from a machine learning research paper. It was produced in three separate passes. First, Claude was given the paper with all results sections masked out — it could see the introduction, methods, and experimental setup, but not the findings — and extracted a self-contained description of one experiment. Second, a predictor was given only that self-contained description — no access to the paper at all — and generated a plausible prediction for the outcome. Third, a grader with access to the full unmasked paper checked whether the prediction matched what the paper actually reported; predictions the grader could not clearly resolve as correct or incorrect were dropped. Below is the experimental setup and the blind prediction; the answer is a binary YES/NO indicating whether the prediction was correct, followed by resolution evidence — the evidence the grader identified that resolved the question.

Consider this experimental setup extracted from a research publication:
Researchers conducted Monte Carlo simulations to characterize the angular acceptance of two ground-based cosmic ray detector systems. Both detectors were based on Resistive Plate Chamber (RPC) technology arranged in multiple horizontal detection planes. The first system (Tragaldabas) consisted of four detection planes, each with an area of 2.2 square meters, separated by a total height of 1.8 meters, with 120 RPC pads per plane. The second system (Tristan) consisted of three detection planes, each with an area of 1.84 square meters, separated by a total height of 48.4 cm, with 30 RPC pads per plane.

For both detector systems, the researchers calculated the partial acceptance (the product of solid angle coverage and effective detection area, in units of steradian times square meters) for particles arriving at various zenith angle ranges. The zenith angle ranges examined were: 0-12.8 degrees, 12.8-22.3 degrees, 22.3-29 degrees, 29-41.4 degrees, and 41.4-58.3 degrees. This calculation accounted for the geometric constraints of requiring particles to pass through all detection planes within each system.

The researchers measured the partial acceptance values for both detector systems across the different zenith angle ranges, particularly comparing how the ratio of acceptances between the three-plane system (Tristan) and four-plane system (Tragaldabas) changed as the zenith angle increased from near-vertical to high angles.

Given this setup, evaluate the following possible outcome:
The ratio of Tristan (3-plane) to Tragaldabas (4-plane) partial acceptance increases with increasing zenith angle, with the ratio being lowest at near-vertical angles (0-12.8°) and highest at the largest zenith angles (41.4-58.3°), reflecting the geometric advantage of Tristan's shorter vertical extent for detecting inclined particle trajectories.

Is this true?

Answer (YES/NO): YES